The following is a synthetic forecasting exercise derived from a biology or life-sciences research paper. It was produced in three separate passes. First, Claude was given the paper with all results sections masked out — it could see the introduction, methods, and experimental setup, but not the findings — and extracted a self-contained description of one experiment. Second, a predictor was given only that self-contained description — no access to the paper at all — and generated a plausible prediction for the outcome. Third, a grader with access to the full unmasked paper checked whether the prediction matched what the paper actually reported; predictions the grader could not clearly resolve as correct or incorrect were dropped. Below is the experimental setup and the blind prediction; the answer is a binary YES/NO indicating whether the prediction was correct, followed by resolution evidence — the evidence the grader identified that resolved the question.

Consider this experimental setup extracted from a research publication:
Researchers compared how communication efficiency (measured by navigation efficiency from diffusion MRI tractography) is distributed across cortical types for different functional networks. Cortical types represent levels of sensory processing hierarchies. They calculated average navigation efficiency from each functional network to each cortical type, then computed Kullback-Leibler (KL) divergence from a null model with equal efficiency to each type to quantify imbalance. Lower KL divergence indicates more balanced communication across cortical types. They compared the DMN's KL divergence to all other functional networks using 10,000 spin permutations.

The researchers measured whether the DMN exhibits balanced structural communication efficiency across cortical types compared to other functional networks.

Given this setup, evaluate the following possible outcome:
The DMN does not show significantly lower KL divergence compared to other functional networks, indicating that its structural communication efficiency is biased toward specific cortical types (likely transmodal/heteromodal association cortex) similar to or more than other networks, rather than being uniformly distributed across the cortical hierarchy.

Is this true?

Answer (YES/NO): NO